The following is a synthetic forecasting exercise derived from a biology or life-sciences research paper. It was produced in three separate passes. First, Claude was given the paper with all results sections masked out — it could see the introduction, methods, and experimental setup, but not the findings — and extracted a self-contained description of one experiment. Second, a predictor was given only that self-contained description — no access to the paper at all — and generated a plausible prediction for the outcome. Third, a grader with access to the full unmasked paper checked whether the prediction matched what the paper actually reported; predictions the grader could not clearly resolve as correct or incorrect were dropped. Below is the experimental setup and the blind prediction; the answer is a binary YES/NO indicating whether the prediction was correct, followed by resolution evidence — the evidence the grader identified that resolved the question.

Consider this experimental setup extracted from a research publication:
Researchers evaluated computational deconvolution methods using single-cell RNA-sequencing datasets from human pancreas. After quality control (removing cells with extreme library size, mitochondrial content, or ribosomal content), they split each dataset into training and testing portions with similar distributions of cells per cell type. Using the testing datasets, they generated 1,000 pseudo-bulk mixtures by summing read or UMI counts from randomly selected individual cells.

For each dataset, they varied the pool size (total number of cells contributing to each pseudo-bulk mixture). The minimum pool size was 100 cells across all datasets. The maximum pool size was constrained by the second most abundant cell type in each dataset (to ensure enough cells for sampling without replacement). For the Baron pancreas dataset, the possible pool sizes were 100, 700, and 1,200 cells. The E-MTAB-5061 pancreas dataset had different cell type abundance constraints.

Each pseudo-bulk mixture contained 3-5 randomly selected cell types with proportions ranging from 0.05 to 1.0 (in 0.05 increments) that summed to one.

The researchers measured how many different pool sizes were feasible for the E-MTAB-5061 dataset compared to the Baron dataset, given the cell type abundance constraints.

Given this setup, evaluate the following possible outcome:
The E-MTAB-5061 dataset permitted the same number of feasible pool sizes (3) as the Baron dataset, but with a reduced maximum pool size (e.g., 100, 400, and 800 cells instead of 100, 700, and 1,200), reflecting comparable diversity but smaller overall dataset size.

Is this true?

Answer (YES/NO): NO